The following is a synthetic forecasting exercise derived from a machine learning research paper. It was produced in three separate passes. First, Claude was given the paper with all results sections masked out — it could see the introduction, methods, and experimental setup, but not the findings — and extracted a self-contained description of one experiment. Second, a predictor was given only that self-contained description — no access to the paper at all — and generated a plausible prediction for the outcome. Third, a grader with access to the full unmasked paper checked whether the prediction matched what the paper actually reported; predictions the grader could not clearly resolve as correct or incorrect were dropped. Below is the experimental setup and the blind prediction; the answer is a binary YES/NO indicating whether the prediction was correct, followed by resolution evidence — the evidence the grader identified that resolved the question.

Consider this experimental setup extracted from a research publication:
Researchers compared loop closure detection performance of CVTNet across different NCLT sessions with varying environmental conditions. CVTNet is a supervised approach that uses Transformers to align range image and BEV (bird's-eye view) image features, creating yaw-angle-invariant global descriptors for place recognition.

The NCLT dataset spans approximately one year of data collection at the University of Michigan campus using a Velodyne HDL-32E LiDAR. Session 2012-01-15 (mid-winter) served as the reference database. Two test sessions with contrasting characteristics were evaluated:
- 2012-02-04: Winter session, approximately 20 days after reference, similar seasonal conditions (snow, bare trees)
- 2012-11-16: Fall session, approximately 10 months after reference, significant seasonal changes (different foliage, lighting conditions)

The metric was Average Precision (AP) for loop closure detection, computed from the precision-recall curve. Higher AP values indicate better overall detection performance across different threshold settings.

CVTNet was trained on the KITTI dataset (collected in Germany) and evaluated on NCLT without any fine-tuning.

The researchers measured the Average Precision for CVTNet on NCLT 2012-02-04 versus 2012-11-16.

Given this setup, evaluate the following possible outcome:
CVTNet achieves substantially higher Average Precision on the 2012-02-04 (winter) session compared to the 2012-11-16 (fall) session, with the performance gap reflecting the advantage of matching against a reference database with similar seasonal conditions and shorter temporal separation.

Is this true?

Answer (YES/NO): YES